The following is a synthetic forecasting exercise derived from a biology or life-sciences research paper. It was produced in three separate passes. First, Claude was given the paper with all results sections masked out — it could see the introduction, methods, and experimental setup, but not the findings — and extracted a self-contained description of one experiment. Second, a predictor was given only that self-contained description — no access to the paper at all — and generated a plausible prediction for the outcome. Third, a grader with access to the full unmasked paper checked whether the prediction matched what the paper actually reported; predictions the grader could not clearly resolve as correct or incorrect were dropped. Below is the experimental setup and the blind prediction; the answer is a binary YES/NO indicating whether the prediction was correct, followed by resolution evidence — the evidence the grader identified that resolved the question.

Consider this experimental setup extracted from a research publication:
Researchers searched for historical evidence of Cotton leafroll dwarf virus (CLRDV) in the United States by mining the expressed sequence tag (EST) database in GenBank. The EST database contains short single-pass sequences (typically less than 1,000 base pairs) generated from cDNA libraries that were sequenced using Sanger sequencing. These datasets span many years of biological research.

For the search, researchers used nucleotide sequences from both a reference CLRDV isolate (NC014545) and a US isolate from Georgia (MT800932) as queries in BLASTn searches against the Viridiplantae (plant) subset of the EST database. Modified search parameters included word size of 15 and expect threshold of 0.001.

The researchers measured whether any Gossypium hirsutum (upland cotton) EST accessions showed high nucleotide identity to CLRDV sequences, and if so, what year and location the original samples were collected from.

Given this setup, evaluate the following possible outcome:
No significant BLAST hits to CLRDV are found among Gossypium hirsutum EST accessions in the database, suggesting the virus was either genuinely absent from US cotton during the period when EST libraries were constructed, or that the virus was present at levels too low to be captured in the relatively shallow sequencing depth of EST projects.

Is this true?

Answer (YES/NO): NO